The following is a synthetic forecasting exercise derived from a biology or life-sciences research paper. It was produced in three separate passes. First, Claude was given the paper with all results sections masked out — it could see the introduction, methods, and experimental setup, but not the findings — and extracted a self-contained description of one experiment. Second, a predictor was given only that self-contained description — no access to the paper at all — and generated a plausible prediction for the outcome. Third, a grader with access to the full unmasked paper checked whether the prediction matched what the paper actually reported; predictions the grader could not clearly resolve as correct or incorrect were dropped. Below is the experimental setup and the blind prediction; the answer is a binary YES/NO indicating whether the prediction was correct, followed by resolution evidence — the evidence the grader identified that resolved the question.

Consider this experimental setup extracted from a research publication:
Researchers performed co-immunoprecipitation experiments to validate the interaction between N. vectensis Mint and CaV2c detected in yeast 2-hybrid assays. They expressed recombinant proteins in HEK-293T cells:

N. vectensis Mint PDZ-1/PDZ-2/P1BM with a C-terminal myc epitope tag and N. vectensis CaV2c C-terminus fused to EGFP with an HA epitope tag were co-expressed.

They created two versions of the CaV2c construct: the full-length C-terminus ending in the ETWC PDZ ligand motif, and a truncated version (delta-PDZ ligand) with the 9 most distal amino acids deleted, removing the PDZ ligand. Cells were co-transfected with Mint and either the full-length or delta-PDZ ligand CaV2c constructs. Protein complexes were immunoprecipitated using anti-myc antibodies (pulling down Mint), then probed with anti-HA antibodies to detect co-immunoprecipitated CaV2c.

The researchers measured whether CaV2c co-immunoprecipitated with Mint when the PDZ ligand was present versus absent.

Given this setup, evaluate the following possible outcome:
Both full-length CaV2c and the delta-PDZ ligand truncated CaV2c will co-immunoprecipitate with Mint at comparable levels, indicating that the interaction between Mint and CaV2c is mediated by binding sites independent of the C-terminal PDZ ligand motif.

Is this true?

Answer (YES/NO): NO